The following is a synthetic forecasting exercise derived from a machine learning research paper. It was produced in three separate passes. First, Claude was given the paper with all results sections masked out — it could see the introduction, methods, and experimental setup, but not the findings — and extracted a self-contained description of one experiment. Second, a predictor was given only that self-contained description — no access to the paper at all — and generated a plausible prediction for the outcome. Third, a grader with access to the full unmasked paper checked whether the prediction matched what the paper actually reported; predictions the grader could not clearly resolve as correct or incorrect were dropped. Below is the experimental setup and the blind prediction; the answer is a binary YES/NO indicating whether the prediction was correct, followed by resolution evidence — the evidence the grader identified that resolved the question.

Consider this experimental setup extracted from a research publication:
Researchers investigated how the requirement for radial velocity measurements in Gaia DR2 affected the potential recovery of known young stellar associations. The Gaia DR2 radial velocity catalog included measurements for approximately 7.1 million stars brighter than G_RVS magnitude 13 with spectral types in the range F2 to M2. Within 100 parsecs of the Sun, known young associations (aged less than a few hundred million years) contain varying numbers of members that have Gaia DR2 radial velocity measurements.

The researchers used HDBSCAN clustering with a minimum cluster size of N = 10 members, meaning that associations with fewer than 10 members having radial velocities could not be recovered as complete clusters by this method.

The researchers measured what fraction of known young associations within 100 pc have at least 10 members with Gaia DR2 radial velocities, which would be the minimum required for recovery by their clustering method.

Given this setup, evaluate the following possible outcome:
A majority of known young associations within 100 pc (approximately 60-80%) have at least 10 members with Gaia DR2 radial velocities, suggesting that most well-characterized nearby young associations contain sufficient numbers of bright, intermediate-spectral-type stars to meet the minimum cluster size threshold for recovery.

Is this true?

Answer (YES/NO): YES